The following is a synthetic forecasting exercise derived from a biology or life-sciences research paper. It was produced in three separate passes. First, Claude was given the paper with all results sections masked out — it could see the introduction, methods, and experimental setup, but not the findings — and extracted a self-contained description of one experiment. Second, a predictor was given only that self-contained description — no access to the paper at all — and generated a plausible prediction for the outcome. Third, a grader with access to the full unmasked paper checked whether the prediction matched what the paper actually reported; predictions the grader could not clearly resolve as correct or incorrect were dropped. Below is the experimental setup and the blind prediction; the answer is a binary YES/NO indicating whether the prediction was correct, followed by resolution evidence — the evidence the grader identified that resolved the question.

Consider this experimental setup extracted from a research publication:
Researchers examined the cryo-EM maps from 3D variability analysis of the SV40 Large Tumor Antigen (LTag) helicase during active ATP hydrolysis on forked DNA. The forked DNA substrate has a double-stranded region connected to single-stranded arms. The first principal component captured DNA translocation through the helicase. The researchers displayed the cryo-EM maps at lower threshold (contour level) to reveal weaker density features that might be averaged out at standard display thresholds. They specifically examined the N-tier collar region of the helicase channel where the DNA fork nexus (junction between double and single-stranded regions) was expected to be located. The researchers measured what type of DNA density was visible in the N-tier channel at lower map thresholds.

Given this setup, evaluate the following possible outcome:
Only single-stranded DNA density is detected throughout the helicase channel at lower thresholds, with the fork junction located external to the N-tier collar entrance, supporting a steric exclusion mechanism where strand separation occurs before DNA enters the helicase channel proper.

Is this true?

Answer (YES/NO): NO